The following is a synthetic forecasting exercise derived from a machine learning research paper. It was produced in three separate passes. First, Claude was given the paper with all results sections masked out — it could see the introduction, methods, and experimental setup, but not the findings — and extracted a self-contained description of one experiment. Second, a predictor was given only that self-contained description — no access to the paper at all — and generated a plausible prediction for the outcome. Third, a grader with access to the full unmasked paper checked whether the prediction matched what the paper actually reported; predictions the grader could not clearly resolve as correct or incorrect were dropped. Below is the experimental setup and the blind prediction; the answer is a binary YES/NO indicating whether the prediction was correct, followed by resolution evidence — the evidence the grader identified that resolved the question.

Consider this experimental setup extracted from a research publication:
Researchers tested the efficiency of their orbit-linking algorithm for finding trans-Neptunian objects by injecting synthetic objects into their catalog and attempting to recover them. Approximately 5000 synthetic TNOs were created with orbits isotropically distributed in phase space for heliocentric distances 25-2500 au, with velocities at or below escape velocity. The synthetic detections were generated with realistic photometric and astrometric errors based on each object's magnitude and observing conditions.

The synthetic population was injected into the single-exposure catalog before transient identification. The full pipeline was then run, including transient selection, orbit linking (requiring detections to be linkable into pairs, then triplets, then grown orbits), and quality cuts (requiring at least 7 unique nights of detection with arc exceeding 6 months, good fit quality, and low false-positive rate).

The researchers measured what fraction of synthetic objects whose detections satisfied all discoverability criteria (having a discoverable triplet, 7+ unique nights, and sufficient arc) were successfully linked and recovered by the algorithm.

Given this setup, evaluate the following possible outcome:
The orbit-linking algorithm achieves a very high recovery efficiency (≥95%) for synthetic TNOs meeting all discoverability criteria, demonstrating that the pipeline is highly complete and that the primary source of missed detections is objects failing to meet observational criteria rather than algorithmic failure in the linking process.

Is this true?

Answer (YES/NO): YES